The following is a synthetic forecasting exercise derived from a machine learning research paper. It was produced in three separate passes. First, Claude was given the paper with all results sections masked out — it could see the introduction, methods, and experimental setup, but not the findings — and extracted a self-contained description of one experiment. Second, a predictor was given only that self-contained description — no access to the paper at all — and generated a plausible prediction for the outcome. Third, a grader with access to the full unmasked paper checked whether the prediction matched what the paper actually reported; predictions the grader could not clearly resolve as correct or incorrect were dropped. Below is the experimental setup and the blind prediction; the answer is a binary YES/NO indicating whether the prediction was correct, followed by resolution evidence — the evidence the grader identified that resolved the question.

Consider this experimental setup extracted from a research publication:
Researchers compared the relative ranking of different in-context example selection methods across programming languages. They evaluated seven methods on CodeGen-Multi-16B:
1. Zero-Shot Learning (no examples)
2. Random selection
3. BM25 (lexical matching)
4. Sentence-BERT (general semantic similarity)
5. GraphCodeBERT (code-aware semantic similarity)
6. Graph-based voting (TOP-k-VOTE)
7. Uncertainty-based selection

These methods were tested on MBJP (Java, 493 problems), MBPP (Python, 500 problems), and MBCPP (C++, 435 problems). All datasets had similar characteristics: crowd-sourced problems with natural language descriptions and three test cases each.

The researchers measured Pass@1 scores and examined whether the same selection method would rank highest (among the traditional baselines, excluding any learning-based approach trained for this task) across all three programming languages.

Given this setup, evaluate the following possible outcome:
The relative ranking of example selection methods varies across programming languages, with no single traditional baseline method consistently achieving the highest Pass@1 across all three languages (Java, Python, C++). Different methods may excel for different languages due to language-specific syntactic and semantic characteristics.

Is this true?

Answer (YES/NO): YES